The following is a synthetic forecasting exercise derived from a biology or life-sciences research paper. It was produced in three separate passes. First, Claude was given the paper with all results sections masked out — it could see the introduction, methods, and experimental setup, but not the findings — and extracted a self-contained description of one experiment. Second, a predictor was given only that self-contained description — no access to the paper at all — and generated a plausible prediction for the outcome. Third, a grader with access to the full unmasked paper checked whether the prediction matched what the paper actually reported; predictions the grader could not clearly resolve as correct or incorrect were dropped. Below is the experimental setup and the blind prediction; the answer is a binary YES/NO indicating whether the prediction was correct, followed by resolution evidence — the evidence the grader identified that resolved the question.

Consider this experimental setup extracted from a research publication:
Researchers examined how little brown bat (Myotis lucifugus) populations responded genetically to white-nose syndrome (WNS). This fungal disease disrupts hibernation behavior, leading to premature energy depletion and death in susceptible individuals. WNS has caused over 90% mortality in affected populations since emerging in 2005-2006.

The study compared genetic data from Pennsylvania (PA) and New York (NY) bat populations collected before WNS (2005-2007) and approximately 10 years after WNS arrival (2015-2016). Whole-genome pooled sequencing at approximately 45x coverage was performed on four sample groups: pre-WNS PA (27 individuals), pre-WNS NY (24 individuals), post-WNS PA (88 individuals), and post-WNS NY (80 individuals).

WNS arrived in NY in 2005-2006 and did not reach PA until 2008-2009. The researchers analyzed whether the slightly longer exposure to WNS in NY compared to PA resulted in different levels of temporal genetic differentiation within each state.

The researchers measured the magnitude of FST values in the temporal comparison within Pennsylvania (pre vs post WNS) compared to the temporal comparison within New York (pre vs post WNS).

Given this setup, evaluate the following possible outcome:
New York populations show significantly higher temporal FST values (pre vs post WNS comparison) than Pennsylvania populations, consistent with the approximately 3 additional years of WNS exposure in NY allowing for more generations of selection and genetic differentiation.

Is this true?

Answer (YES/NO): NO